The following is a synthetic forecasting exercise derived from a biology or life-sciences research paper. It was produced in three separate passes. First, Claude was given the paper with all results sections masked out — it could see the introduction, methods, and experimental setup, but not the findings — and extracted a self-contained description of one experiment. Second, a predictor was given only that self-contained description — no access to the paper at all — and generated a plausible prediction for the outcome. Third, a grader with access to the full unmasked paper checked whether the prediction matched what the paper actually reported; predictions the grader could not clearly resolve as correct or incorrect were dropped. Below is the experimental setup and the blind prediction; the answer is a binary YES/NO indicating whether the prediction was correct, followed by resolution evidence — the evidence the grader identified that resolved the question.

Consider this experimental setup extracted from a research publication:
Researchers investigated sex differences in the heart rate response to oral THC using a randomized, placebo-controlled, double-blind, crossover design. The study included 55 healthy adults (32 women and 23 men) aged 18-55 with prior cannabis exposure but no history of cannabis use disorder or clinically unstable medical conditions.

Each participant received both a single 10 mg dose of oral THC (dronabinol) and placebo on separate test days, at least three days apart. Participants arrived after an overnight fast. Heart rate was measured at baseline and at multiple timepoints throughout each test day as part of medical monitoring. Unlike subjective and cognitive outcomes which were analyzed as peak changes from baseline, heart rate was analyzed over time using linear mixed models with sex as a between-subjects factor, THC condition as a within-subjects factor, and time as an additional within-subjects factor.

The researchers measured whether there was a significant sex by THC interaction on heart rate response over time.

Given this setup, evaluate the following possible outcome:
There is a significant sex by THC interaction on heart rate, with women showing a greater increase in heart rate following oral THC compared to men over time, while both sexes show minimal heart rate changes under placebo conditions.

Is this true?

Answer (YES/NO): NO